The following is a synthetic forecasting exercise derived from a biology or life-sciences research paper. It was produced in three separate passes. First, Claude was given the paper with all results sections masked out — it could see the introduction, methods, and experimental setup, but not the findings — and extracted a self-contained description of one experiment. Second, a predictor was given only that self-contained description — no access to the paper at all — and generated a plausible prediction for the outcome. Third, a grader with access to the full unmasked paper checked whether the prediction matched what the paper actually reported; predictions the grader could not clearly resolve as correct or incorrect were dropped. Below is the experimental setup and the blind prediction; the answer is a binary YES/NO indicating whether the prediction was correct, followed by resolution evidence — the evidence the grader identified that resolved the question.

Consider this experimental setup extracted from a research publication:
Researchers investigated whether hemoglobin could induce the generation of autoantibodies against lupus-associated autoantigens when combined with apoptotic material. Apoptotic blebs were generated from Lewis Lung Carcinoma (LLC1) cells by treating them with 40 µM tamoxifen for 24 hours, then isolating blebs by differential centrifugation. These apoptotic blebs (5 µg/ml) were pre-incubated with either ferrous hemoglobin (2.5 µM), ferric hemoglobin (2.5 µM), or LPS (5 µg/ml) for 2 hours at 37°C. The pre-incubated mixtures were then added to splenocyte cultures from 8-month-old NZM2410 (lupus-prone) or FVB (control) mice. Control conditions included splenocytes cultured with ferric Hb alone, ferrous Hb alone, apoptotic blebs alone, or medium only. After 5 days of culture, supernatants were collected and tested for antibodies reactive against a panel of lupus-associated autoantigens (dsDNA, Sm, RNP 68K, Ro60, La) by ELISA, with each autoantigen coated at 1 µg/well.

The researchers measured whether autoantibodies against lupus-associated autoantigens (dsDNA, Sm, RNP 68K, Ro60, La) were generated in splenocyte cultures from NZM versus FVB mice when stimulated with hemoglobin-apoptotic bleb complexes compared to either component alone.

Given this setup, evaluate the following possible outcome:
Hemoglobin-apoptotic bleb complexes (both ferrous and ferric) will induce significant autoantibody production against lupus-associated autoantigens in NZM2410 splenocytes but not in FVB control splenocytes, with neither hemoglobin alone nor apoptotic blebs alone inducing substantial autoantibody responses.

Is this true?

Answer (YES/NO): NO